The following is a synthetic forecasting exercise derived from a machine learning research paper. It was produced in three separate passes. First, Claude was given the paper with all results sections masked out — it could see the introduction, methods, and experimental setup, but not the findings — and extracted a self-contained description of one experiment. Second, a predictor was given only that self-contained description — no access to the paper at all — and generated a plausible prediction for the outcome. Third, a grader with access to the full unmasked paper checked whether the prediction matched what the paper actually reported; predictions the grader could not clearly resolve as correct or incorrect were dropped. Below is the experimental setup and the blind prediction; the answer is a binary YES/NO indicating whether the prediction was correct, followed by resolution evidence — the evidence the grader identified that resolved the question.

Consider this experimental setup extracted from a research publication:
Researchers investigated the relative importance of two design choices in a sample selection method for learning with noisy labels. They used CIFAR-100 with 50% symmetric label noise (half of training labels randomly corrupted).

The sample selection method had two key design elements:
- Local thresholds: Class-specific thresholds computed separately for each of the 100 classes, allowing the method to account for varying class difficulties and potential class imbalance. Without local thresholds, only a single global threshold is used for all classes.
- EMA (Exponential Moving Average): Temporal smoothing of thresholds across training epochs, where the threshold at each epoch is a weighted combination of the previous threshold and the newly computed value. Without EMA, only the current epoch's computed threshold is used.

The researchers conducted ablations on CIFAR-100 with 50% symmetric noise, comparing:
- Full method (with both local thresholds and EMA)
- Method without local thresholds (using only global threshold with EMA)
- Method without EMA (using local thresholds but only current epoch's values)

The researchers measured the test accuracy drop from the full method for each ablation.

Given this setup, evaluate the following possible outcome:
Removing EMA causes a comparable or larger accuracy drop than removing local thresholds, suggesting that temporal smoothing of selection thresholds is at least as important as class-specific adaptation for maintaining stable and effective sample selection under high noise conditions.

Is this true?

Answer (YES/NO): NO